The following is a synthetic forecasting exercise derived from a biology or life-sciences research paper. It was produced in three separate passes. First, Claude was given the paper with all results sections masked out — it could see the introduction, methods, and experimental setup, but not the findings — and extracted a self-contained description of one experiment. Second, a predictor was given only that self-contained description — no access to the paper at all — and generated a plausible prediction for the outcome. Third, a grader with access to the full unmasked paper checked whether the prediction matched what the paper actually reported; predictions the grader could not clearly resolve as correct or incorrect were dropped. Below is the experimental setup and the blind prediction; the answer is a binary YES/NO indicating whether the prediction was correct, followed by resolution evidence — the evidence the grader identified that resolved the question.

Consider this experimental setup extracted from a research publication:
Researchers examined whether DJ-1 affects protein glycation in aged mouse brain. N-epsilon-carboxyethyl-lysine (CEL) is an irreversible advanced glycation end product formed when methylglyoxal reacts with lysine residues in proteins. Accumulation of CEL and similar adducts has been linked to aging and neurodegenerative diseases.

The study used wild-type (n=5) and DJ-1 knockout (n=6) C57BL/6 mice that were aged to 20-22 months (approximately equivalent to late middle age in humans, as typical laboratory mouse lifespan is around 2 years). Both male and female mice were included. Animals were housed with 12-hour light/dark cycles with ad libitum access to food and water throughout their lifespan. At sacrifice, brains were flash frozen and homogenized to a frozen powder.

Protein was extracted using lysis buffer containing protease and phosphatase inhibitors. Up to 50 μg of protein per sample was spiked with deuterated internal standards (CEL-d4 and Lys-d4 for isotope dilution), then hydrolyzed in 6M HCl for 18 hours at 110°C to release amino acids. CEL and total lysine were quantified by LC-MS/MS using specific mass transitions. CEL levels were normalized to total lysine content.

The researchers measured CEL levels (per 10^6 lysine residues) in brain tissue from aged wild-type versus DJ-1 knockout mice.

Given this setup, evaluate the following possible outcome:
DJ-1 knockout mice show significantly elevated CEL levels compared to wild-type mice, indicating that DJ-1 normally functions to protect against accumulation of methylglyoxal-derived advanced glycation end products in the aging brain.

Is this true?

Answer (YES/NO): YES